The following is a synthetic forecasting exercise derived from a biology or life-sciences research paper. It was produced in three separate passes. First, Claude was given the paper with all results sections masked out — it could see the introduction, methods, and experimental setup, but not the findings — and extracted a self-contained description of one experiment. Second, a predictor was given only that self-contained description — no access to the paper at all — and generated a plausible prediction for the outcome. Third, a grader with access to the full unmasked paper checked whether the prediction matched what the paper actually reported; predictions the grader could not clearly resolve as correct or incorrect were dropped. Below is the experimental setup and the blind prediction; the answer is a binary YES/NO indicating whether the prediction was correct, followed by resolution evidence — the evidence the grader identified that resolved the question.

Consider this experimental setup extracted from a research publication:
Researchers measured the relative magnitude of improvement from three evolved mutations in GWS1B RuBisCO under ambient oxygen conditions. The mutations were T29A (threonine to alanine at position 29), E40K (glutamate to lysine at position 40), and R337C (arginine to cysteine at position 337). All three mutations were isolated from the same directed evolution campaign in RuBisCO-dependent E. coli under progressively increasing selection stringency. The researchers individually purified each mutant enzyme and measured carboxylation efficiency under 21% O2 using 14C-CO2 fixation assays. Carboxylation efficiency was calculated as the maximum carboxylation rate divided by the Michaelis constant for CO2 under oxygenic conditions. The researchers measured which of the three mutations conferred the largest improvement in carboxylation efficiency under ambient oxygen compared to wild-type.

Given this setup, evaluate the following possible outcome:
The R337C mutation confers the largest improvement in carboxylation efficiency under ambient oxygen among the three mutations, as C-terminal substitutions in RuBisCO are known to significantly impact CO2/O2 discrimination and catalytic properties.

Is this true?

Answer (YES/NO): NO